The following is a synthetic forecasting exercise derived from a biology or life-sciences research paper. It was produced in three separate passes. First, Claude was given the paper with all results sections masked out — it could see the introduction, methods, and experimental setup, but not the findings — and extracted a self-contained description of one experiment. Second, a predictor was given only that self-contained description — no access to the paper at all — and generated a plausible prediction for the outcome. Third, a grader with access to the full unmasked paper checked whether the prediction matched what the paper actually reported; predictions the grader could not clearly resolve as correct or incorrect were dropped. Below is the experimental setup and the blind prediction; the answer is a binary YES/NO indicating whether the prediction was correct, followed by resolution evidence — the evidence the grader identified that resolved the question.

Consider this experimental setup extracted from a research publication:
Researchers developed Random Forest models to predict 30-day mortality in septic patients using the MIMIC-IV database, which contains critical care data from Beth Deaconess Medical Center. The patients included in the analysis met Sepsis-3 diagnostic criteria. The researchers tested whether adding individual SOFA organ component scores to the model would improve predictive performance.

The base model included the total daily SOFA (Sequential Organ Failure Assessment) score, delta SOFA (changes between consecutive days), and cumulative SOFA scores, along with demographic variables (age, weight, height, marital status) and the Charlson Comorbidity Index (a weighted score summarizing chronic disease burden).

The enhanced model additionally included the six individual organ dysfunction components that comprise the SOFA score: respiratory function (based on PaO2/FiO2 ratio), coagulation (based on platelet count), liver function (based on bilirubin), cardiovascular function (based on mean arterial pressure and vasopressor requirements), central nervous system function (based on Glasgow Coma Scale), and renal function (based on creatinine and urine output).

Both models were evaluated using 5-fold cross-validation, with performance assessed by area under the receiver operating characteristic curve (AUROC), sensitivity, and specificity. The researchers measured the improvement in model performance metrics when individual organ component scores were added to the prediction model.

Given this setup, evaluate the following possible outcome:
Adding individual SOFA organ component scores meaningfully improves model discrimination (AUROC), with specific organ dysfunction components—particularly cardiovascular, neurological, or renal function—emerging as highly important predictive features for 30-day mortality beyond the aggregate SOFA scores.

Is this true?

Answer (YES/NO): NO